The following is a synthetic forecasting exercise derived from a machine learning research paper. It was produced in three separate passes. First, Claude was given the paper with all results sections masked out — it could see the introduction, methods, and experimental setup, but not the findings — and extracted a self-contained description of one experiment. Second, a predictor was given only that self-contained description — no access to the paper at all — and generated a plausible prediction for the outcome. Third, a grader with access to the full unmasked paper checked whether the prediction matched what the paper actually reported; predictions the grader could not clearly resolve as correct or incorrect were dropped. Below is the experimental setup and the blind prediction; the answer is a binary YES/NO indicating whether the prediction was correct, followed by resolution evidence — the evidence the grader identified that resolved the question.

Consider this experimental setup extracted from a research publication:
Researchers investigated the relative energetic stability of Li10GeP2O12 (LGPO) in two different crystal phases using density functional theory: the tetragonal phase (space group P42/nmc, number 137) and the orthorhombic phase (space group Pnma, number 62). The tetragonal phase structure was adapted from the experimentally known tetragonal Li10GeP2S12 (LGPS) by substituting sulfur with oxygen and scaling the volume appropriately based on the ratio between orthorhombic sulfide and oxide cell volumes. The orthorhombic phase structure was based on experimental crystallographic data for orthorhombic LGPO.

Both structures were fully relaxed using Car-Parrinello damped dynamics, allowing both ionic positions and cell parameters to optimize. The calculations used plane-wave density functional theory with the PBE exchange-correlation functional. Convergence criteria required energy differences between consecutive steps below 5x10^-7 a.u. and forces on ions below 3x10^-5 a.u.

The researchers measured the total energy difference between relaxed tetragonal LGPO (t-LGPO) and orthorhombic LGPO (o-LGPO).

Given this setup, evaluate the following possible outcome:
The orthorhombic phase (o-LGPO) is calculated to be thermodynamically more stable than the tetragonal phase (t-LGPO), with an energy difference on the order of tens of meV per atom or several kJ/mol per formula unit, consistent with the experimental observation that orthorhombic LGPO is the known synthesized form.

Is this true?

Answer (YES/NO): YES